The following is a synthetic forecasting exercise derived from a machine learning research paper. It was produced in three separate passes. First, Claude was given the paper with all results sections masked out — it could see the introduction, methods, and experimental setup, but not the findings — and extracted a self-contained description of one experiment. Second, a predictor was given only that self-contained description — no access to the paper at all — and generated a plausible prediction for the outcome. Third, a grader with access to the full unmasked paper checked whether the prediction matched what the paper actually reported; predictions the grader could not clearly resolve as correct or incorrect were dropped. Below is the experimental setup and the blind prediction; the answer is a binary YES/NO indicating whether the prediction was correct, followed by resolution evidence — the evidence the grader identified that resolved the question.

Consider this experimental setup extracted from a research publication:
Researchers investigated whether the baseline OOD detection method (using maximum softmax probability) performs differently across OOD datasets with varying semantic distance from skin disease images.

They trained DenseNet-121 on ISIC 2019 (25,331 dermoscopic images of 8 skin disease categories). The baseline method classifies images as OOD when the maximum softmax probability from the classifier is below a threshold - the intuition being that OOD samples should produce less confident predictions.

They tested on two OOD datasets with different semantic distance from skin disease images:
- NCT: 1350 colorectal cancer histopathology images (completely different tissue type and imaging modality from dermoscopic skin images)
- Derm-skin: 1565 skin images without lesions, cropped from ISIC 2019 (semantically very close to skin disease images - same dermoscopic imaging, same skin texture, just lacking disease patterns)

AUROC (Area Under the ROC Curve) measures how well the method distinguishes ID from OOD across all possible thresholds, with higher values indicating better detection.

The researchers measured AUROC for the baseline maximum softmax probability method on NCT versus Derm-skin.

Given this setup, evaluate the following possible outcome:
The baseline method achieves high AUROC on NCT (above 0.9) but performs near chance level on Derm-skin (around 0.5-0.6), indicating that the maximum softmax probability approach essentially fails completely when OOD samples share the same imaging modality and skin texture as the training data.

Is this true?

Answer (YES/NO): NO